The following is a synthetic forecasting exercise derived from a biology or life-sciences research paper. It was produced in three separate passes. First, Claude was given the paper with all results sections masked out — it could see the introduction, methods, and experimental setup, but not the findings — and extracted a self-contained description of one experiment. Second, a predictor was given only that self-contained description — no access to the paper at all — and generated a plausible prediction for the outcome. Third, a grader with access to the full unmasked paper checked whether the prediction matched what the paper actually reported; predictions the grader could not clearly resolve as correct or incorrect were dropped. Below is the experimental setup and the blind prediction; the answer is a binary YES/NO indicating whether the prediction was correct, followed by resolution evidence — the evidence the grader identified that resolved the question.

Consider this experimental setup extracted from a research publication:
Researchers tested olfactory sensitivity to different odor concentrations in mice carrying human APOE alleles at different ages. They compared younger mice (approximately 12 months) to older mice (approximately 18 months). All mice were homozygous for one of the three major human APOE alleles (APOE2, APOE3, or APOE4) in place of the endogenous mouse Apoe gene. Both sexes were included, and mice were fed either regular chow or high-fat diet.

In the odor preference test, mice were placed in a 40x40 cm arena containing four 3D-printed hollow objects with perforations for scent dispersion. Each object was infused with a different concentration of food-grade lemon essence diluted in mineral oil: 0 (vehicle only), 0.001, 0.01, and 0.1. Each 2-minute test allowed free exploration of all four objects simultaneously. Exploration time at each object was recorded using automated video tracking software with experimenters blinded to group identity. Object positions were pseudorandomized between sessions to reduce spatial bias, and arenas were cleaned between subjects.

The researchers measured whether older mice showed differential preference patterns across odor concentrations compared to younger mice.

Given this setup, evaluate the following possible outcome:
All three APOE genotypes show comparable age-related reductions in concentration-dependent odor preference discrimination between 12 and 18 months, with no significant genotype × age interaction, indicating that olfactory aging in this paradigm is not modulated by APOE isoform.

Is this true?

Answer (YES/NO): NO